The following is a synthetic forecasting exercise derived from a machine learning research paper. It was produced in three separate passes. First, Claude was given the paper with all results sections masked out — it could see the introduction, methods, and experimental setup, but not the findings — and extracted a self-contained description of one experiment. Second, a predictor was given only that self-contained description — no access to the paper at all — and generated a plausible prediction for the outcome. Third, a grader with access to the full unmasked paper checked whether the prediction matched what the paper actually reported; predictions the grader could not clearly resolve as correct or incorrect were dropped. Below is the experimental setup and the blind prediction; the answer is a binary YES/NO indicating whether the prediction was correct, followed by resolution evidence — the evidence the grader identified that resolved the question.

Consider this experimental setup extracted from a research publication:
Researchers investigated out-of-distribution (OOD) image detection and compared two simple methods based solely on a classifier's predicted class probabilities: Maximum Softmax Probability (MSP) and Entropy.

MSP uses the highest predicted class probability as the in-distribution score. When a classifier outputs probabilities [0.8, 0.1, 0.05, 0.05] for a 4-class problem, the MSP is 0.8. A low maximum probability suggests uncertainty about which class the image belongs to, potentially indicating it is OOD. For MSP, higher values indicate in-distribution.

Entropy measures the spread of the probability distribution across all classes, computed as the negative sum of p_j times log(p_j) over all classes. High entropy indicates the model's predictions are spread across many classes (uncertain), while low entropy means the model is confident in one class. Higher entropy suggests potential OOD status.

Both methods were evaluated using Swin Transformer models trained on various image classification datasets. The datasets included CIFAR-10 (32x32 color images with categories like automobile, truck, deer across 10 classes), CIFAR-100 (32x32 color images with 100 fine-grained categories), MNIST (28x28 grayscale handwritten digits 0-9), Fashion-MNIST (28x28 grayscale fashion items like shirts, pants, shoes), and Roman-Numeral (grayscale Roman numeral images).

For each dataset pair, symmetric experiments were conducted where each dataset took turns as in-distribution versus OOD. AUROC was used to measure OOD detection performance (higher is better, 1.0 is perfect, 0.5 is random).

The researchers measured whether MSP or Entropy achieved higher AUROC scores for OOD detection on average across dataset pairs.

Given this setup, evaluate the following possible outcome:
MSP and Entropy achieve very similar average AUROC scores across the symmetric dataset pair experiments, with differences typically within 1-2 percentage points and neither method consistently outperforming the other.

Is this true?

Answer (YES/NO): NO